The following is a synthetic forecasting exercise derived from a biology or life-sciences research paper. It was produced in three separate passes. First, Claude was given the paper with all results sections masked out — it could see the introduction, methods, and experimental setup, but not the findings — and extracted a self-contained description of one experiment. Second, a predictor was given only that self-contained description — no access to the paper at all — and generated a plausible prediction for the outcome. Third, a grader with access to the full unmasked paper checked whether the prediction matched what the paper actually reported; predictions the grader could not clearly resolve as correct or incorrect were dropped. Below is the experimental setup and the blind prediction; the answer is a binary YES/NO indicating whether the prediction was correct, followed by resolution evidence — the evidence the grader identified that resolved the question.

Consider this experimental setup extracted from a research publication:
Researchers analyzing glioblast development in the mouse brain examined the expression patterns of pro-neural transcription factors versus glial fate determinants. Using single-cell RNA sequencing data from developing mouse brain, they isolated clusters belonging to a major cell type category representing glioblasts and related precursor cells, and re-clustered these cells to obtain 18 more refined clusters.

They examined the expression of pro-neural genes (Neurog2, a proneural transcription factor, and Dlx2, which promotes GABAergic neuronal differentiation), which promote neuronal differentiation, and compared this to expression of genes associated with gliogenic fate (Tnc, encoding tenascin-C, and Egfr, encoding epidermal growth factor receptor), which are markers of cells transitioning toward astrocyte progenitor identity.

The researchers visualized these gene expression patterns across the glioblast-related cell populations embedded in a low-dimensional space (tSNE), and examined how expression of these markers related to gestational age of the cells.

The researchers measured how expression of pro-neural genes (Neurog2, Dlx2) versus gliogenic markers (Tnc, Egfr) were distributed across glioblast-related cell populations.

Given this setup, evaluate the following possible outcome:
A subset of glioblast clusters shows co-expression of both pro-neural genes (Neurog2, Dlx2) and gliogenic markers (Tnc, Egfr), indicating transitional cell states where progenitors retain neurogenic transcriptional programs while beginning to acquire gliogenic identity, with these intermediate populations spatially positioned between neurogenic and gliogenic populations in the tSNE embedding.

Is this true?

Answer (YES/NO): NO